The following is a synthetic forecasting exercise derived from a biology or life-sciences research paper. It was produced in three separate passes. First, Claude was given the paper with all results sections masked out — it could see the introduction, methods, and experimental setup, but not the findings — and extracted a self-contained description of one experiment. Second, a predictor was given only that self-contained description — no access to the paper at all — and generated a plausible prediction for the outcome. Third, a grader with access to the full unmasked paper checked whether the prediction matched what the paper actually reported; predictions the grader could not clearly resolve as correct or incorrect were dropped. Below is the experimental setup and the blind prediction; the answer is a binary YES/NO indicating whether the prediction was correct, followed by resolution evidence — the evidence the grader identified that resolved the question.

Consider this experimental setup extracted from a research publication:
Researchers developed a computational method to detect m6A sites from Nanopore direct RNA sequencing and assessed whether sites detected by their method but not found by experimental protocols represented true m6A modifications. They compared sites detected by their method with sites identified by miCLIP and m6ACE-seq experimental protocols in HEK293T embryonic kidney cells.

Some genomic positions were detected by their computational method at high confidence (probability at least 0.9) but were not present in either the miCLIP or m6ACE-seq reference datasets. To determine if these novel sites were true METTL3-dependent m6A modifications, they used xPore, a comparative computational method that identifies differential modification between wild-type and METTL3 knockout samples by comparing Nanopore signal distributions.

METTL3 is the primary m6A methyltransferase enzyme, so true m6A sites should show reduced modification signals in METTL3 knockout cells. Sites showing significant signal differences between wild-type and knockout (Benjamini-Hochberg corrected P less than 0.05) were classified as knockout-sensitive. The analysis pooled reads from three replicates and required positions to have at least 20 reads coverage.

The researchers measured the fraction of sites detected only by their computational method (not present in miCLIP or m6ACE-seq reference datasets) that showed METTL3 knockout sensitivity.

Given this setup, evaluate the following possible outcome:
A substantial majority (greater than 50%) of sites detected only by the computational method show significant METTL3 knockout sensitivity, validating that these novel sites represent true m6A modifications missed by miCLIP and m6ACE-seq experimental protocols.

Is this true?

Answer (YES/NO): NO